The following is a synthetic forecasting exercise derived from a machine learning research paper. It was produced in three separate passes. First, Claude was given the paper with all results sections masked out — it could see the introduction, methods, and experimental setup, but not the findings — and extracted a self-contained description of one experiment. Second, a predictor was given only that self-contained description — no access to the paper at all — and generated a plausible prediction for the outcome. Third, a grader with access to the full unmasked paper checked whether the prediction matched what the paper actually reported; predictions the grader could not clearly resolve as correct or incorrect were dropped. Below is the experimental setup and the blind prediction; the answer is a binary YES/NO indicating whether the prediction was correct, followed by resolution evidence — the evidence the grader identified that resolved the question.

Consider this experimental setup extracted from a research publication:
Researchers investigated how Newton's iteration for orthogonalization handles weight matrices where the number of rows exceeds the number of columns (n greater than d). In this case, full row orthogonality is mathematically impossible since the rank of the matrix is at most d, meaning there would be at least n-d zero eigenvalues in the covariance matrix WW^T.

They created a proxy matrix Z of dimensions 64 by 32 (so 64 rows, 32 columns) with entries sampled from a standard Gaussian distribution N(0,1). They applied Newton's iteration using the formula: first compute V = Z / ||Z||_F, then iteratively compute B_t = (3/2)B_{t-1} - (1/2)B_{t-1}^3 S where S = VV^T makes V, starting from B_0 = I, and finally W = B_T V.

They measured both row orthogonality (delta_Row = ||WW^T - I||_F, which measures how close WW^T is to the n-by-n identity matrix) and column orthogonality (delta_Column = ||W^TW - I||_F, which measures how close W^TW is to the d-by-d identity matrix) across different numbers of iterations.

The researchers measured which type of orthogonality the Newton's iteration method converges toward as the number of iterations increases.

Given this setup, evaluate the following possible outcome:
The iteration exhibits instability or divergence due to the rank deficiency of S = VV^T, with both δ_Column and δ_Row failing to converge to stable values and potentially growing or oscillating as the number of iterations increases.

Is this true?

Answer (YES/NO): NO